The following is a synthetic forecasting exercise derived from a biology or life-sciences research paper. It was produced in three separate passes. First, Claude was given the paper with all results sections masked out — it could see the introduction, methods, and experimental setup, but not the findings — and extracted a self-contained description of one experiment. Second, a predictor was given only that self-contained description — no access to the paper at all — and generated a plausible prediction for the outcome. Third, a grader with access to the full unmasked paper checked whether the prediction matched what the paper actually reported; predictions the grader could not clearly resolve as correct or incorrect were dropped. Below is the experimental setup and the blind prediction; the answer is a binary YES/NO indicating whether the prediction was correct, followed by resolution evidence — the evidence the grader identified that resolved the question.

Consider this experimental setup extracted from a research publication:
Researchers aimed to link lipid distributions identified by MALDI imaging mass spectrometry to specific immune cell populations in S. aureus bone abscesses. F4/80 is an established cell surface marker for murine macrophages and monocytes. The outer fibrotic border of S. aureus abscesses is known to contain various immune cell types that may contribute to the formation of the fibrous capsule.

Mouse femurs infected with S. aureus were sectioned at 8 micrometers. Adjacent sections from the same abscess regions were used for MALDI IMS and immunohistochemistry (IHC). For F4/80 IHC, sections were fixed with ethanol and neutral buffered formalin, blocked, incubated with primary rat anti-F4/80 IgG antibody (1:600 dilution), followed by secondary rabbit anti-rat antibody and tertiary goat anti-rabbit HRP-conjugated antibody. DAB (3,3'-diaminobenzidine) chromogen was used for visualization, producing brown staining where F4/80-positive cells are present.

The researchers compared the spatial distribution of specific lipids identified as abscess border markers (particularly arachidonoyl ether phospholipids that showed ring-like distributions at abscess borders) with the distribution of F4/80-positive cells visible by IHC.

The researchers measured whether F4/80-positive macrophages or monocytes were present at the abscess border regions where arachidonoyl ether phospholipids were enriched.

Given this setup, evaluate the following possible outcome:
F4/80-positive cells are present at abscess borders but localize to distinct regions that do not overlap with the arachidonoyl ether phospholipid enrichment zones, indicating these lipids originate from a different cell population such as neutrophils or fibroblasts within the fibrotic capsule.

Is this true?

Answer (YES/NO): NO